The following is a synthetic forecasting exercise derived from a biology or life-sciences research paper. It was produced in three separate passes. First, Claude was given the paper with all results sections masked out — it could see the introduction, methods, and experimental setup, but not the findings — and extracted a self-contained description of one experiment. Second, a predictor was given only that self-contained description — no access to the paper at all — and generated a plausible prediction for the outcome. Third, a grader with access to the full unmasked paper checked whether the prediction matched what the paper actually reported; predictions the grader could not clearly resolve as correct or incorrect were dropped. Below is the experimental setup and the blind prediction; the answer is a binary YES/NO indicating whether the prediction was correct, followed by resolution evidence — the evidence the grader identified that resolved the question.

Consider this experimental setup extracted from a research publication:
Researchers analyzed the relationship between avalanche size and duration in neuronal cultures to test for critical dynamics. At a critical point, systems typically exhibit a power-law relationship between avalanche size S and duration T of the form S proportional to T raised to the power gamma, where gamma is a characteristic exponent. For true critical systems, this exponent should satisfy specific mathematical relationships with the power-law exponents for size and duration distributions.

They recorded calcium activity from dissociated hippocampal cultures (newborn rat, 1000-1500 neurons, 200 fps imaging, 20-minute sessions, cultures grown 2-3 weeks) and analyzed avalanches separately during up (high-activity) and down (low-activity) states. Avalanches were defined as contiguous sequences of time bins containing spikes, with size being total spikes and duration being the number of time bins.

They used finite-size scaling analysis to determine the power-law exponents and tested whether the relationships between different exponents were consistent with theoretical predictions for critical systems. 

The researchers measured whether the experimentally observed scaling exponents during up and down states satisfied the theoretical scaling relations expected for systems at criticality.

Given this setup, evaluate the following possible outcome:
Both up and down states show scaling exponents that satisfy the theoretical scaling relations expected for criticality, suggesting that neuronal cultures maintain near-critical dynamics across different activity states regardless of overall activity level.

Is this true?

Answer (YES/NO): YES